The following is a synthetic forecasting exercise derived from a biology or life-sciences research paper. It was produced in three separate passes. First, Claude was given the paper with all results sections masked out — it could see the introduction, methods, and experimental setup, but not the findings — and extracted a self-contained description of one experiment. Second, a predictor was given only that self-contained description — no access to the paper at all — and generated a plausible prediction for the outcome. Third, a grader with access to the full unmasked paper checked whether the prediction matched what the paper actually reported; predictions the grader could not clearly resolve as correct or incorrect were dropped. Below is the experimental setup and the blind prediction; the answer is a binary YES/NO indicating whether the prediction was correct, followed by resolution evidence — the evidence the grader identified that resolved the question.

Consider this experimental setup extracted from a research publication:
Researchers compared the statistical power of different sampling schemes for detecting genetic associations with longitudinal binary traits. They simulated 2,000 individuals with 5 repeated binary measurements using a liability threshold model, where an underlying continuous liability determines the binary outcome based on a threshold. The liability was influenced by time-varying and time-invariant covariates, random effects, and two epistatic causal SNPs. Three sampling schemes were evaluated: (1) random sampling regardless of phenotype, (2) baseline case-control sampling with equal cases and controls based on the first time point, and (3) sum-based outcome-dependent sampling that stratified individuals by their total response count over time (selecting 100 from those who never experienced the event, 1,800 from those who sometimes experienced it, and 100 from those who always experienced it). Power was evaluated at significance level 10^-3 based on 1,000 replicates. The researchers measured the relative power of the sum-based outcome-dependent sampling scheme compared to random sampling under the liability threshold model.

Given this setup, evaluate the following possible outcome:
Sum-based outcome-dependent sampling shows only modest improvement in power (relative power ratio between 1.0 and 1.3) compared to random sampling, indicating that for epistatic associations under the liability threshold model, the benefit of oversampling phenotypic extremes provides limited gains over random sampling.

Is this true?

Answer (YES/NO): NO